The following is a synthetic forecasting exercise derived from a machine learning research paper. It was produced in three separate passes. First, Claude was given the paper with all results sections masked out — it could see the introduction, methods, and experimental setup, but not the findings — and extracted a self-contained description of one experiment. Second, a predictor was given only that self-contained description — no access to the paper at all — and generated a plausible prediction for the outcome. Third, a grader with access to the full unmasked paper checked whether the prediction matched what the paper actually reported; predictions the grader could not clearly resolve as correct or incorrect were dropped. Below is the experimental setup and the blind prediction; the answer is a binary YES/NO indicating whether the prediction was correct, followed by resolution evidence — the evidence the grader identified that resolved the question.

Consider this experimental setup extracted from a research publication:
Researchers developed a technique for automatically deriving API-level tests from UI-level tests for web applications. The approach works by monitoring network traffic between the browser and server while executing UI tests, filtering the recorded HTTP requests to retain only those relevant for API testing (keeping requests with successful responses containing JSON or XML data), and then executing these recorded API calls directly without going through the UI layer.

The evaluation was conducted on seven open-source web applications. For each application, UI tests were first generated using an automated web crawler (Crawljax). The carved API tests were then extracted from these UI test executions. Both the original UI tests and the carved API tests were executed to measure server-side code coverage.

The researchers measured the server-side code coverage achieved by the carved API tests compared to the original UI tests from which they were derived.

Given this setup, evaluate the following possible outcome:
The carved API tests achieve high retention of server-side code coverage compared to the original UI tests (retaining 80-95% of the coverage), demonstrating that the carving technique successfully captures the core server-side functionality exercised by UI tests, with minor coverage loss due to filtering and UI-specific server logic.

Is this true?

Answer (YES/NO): NO